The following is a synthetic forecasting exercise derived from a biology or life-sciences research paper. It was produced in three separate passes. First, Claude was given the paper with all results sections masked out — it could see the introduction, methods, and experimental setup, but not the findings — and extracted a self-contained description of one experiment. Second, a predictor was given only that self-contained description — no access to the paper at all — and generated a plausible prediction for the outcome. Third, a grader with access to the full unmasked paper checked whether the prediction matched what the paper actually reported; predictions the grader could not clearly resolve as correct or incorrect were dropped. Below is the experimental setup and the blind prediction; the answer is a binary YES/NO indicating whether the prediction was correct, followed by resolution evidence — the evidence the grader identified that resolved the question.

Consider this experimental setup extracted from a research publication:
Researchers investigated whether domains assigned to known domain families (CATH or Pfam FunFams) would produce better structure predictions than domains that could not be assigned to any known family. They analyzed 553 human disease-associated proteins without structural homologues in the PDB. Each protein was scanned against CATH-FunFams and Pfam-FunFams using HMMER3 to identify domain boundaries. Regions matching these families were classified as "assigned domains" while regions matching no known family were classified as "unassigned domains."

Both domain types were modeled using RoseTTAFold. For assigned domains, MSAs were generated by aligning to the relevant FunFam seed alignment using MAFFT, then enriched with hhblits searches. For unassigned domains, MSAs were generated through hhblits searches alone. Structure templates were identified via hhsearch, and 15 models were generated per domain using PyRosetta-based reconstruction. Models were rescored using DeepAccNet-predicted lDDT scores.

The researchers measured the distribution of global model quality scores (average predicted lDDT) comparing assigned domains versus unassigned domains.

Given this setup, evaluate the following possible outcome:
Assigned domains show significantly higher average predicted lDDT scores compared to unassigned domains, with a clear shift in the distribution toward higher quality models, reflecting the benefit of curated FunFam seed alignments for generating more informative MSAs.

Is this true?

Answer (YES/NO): YES